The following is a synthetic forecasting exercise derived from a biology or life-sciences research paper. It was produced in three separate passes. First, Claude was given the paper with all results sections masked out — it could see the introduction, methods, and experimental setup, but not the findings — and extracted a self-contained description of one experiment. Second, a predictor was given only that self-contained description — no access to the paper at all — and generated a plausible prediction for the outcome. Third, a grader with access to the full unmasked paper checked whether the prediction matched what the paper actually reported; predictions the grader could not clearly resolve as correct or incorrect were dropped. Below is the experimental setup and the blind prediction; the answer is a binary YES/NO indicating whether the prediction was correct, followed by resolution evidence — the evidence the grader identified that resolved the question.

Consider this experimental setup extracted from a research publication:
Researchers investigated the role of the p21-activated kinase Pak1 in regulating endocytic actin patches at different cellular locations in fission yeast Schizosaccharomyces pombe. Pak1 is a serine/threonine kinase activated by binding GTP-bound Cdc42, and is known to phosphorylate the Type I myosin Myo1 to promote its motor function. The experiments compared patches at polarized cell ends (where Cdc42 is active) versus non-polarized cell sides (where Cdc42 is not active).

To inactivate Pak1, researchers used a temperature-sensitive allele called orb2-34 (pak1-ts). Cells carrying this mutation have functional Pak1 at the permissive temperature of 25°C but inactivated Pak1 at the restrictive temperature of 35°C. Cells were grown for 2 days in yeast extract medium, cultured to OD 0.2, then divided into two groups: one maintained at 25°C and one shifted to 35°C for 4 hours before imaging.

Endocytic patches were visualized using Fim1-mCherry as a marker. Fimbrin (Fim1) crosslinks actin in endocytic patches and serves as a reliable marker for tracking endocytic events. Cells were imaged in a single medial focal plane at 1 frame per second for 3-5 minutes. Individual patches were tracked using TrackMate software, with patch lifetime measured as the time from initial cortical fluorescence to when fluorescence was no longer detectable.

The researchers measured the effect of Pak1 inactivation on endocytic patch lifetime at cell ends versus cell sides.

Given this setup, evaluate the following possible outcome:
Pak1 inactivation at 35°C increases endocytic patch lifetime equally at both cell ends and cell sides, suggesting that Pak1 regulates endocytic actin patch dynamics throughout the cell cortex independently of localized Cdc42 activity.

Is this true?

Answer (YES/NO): NO